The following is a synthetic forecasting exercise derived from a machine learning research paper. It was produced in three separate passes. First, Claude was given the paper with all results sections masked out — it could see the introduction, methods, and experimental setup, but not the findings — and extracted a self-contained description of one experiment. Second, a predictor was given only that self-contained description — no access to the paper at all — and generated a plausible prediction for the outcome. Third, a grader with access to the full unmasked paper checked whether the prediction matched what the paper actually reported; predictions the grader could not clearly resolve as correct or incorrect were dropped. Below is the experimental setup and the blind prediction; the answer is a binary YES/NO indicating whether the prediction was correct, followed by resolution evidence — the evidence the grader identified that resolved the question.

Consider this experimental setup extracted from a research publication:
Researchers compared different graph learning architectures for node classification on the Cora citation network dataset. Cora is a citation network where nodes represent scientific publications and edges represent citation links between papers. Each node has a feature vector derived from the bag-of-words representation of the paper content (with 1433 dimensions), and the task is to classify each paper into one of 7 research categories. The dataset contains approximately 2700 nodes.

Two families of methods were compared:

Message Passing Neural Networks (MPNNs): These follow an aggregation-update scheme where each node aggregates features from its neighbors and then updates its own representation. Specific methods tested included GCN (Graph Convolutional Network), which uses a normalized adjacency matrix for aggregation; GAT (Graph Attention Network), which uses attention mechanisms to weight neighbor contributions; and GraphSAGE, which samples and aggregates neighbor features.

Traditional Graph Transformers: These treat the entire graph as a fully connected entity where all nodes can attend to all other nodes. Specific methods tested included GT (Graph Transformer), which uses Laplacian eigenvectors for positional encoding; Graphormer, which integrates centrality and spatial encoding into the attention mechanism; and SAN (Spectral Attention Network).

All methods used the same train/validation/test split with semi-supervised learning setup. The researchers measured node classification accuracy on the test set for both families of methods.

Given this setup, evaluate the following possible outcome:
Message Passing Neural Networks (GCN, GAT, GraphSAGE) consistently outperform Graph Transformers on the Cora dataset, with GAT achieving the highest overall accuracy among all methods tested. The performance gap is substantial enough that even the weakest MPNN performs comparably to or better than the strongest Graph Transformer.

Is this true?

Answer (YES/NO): NO